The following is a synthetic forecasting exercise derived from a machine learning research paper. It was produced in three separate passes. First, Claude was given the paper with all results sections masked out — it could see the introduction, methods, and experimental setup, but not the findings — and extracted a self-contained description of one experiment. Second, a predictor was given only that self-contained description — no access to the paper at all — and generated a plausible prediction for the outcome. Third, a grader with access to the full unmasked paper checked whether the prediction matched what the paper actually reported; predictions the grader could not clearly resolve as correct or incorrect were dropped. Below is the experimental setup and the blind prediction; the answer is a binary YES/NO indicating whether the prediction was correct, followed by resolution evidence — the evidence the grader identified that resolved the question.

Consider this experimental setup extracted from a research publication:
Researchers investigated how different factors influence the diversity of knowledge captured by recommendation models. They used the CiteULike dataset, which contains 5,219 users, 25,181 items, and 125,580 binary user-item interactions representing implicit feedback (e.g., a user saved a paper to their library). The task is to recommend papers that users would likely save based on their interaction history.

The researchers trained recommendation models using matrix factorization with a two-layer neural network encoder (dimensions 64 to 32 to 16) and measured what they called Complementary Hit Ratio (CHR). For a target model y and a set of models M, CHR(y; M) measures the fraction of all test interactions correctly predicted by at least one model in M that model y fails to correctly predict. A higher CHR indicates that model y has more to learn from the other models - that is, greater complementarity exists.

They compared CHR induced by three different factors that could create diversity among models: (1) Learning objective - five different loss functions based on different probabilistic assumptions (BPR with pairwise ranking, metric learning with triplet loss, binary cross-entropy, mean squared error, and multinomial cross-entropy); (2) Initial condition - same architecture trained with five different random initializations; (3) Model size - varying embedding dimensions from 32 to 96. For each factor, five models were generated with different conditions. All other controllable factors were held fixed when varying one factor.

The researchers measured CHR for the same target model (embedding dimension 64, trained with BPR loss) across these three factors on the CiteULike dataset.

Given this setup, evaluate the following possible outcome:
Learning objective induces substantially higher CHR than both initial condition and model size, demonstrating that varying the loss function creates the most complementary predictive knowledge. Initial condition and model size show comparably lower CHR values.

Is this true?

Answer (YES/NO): YES